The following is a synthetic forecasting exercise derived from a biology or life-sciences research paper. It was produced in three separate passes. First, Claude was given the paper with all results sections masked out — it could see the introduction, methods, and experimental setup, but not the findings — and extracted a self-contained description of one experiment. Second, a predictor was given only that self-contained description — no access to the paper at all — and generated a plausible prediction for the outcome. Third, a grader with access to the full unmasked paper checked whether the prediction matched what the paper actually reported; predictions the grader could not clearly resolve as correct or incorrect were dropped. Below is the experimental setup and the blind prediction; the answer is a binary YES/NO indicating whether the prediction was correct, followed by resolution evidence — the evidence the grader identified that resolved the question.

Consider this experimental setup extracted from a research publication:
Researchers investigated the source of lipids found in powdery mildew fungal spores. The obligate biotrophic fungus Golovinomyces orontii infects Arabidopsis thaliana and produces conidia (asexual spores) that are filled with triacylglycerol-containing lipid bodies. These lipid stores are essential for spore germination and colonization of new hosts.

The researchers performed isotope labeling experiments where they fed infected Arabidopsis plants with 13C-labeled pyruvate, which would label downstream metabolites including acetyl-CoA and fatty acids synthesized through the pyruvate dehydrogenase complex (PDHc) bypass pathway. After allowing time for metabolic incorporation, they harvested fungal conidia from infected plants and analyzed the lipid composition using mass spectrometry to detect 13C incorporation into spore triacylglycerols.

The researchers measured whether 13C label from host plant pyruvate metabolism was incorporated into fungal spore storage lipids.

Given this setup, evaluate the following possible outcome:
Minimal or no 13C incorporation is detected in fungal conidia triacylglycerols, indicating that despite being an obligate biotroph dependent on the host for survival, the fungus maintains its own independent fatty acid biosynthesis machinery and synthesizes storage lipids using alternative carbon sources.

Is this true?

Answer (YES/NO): NO